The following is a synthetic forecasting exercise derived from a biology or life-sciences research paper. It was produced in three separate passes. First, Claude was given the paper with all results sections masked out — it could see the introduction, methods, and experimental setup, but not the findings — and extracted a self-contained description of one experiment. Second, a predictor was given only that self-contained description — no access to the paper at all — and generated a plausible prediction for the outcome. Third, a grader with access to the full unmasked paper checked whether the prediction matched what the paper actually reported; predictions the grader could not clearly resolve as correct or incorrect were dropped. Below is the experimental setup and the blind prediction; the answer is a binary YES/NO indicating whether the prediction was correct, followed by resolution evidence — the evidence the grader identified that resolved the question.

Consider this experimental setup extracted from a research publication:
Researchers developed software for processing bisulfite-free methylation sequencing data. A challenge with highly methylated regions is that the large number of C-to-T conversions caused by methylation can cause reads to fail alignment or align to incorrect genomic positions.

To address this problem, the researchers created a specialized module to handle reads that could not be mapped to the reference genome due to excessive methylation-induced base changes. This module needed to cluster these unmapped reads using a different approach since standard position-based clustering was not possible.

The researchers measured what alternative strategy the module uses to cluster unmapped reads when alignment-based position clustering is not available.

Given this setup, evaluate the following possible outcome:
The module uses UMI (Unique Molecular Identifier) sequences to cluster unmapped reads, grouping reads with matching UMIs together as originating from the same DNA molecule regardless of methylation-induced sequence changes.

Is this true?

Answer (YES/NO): YES